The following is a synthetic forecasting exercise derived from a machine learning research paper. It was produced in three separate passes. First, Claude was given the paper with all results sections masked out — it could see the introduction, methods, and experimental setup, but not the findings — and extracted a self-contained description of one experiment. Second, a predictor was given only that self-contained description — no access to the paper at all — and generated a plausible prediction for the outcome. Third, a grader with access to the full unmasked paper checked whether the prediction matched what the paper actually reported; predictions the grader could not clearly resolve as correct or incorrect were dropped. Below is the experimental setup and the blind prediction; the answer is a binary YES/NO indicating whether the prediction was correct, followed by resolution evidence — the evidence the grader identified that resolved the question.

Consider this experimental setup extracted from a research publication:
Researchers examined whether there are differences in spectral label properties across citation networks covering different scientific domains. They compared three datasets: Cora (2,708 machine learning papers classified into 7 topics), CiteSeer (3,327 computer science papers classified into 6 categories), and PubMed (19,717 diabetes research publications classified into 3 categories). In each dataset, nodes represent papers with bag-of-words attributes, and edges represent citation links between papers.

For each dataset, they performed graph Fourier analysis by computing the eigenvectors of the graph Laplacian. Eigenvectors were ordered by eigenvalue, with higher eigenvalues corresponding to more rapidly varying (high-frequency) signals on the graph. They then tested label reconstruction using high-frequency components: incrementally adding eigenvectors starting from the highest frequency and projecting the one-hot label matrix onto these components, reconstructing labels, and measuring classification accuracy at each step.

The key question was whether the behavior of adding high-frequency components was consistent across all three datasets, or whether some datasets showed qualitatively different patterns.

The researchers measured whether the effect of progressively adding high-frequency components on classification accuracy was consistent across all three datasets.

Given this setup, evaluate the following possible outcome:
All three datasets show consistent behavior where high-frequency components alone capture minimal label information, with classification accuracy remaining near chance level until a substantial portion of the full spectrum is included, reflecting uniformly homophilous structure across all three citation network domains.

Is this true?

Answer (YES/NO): NO